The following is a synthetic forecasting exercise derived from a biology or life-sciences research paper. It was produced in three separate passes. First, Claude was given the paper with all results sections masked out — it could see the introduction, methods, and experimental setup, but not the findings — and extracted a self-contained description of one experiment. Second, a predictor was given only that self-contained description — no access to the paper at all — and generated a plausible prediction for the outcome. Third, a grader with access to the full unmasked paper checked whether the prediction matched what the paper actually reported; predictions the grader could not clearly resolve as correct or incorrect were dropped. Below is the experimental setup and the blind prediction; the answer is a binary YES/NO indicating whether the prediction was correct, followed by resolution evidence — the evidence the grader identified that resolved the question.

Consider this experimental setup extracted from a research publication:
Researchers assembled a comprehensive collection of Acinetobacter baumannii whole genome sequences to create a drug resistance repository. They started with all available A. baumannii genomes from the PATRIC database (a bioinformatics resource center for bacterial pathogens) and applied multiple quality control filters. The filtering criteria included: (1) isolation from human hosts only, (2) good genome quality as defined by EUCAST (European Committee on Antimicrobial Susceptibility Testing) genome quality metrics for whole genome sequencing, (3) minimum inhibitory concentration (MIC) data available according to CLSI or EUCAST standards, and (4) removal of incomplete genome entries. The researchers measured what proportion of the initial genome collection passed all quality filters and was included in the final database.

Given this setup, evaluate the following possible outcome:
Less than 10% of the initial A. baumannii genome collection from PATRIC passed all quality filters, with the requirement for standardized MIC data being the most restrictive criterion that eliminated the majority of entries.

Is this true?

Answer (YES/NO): NO